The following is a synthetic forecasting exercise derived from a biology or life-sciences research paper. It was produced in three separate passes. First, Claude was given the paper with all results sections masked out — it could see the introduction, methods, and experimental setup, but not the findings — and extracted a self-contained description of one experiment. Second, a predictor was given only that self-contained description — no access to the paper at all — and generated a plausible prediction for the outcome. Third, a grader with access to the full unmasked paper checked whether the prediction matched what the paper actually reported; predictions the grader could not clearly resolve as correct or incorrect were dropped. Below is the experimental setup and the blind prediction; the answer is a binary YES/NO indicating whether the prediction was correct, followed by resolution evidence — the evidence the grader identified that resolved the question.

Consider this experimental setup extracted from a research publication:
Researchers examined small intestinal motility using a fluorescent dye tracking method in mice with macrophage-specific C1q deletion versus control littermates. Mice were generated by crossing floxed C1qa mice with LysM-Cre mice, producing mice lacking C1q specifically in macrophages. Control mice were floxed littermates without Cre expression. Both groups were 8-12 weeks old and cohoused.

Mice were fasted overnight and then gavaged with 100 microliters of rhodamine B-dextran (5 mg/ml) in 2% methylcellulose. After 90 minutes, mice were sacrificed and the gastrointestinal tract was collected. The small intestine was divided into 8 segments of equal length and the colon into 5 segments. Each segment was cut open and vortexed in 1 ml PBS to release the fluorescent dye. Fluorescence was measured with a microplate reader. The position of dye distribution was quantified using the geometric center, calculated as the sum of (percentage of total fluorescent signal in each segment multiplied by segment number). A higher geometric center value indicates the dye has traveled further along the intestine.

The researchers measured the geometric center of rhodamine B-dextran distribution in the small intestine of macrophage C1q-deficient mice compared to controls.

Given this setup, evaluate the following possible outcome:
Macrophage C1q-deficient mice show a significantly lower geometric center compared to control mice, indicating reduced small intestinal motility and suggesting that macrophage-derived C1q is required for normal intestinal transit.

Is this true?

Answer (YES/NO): NO